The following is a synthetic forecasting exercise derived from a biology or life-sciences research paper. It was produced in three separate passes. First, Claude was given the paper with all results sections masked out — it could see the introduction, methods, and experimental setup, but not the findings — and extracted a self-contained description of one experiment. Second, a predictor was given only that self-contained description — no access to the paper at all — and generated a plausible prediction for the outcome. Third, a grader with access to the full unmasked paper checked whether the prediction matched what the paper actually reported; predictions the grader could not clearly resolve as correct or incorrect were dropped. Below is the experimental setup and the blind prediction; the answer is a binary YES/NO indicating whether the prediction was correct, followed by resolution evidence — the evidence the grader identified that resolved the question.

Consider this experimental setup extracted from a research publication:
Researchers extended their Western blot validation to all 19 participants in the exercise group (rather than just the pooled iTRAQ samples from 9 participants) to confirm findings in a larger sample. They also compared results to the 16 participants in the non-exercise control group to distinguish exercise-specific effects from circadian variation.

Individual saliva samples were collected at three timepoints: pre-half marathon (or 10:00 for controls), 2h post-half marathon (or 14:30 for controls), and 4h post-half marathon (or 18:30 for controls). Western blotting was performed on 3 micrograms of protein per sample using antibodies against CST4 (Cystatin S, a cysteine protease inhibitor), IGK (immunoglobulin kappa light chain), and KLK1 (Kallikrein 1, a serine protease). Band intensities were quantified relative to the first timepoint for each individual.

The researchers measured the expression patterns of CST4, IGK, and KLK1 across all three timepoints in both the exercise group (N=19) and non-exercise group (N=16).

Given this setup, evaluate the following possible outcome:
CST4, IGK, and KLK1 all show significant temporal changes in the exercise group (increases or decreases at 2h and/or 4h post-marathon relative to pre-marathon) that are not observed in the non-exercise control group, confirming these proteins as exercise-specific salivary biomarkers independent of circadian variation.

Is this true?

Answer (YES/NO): YES